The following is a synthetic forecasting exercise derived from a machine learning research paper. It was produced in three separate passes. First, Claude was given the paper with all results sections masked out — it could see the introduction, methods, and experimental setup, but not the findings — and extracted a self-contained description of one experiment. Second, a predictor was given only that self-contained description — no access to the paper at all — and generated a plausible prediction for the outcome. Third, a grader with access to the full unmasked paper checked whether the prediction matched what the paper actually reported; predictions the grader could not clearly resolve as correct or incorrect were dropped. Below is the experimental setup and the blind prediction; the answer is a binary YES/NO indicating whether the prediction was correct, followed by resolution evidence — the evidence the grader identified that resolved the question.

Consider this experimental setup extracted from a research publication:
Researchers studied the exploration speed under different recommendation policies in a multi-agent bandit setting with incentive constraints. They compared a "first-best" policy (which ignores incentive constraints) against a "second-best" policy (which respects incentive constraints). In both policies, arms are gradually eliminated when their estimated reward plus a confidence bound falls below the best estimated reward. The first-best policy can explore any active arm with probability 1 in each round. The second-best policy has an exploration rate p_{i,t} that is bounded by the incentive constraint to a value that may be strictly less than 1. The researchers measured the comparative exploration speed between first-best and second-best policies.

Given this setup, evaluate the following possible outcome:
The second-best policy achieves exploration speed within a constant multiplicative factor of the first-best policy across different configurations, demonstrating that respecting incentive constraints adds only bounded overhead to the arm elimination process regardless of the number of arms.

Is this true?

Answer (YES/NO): NO